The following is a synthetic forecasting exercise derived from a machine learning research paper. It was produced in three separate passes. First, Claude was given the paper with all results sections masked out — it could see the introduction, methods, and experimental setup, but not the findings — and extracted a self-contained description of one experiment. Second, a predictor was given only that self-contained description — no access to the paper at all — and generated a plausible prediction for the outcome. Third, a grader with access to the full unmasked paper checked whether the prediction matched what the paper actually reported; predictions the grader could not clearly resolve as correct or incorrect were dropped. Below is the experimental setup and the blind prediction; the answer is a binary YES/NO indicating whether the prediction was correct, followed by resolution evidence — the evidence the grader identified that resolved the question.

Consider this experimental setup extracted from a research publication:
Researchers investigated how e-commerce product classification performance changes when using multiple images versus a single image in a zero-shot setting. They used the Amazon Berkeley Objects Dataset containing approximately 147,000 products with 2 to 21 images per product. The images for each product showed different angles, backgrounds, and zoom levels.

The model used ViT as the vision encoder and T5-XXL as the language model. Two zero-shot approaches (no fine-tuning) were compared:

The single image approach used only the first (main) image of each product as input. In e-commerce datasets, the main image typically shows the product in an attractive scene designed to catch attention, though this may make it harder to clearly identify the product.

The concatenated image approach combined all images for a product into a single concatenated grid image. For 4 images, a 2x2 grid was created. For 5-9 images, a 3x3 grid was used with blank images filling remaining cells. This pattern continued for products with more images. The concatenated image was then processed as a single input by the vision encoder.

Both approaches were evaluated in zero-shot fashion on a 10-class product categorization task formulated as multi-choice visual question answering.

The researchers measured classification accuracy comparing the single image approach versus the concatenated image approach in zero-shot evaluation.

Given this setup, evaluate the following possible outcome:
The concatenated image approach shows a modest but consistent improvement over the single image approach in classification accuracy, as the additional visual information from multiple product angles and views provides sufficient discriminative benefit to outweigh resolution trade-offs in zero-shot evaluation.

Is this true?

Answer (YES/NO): YES